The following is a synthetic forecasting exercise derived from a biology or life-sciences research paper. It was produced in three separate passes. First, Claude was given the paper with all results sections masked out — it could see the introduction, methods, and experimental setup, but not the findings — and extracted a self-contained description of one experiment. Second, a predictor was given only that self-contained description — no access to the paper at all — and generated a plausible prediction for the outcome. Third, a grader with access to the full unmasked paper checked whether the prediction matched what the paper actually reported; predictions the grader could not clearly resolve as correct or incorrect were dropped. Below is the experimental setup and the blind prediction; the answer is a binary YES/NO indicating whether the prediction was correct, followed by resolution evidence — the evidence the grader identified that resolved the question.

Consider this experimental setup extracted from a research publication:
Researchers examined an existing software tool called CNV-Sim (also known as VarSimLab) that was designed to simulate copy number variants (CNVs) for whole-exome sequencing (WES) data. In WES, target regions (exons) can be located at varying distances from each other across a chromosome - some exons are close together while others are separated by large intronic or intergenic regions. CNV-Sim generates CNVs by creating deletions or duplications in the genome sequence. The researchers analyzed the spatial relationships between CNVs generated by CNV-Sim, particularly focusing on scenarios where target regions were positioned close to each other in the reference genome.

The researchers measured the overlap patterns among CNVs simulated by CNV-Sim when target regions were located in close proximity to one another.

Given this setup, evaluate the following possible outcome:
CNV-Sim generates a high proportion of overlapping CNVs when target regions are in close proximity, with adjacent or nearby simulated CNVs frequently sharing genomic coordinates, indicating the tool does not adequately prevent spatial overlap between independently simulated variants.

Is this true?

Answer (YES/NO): YES